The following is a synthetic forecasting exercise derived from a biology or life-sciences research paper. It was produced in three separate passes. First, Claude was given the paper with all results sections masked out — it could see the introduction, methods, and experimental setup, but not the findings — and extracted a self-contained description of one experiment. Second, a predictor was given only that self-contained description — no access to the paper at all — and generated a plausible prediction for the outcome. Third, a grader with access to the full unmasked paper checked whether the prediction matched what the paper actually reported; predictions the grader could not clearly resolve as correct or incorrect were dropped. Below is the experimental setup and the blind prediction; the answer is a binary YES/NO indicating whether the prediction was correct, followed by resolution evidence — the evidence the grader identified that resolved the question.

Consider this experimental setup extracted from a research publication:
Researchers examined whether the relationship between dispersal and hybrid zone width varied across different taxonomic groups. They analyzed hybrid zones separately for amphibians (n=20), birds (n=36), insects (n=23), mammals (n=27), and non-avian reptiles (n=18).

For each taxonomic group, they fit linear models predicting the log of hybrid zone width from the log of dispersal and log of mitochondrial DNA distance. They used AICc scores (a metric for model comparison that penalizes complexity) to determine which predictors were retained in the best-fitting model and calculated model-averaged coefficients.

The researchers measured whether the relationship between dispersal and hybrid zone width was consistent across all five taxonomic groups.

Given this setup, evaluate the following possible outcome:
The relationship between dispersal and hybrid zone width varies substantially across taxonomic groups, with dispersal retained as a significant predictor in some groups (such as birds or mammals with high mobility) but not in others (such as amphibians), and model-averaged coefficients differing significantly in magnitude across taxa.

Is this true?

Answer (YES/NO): YES